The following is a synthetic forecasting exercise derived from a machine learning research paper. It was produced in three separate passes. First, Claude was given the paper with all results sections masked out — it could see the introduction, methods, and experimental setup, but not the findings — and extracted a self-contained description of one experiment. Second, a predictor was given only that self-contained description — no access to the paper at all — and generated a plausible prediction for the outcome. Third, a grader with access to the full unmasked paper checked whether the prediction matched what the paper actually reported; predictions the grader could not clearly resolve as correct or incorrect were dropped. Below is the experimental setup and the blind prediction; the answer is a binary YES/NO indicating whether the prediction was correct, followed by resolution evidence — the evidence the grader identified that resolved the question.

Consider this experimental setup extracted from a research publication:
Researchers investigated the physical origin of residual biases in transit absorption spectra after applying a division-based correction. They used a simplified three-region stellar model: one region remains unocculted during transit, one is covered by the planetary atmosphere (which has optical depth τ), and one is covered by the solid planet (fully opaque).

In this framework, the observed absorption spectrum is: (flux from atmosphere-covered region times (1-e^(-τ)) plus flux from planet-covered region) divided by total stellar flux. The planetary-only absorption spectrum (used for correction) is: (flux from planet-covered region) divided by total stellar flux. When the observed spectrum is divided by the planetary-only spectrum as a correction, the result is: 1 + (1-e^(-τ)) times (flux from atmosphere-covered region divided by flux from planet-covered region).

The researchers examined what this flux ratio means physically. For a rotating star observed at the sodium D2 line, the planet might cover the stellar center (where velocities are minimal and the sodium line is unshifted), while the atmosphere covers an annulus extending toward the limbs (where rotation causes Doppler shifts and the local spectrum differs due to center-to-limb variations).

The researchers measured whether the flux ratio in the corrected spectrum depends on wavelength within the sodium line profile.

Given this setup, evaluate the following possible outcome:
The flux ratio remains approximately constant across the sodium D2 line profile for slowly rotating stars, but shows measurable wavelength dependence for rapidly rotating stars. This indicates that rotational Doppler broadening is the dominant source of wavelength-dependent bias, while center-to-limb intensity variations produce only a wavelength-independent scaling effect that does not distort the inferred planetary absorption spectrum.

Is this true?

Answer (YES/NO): NO